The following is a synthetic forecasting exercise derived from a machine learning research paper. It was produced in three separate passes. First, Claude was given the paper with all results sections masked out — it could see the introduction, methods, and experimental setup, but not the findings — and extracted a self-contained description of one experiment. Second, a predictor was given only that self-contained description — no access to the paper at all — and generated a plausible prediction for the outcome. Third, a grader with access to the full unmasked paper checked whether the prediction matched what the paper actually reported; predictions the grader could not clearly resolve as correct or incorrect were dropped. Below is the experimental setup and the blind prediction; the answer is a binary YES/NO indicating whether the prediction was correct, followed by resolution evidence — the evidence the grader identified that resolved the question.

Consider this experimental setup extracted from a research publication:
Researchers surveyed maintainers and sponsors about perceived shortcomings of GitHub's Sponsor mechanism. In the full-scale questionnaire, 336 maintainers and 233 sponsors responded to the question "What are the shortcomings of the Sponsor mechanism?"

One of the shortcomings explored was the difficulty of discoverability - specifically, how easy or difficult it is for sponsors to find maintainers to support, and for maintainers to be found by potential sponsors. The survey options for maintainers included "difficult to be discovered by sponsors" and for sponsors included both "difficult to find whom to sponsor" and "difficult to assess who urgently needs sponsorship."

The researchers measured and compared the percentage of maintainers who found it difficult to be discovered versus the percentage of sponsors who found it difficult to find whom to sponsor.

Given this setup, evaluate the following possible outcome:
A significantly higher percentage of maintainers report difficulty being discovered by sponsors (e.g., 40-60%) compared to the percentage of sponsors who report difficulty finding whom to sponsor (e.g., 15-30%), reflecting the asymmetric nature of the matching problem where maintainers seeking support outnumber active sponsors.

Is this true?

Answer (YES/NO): YES